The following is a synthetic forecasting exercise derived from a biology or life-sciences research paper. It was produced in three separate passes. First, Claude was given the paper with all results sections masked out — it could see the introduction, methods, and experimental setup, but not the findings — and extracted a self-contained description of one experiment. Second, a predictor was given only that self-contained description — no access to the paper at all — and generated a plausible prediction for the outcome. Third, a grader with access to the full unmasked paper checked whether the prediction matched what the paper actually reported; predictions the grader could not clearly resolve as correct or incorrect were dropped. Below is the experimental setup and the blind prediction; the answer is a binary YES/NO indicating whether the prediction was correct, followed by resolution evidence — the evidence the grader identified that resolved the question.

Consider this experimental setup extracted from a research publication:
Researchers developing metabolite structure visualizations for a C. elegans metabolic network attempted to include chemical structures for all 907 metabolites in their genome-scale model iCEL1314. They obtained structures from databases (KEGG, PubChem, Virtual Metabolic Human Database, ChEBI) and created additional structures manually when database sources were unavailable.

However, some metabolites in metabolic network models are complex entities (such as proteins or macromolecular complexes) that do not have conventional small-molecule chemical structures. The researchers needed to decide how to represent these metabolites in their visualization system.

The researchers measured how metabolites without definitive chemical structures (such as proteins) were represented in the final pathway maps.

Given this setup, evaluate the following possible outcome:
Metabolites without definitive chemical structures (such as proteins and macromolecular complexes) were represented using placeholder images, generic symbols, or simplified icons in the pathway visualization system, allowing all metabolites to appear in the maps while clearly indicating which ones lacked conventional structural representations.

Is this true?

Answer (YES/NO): NO